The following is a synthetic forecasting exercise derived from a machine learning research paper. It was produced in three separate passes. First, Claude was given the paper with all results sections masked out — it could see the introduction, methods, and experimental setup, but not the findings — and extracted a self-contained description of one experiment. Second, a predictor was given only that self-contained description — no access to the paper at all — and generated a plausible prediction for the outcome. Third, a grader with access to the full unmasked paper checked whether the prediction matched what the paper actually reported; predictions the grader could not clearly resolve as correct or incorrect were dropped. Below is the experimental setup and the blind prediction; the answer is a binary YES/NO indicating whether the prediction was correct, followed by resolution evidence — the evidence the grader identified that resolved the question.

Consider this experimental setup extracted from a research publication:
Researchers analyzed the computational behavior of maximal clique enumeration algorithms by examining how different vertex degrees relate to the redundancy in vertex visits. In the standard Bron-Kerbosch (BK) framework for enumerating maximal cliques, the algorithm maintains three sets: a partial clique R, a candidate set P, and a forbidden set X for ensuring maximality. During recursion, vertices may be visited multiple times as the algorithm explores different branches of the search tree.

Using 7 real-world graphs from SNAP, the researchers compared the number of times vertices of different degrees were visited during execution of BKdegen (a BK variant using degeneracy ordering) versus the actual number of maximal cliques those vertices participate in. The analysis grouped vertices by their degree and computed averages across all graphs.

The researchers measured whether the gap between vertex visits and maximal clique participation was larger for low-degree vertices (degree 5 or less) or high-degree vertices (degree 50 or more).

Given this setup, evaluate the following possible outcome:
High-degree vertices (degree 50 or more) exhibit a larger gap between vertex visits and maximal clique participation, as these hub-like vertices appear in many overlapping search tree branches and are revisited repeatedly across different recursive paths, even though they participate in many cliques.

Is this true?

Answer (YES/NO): NO